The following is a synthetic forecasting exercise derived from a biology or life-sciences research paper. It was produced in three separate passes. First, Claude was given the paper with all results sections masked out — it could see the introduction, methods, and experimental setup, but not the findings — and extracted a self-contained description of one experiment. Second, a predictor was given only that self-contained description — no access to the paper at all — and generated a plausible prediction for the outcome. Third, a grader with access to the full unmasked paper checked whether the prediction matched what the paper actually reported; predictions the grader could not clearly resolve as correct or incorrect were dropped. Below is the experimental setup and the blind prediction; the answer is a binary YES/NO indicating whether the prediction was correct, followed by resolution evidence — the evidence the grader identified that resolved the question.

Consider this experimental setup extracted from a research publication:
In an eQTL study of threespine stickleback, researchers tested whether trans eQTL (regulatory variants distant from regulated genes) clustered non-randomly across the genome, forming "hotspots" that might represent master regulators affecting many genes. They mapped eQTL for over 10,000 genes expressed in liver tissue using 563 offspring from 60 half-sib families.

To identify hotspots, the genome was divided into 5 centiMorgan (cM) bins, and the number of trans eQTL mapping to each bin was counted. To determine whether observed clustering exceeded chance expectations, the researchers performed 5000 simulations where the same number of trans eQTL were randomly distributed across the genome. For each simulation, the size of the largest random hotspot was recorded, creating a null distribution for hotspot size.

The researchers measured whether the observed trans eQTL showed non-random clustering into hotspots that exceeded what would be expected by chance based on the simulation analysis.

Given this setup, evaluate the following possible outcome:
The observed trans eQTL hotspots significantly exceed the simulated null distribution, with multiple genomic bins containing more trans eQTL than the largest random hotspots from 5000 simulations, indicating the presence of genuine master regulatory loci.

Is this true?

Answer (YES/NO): NO